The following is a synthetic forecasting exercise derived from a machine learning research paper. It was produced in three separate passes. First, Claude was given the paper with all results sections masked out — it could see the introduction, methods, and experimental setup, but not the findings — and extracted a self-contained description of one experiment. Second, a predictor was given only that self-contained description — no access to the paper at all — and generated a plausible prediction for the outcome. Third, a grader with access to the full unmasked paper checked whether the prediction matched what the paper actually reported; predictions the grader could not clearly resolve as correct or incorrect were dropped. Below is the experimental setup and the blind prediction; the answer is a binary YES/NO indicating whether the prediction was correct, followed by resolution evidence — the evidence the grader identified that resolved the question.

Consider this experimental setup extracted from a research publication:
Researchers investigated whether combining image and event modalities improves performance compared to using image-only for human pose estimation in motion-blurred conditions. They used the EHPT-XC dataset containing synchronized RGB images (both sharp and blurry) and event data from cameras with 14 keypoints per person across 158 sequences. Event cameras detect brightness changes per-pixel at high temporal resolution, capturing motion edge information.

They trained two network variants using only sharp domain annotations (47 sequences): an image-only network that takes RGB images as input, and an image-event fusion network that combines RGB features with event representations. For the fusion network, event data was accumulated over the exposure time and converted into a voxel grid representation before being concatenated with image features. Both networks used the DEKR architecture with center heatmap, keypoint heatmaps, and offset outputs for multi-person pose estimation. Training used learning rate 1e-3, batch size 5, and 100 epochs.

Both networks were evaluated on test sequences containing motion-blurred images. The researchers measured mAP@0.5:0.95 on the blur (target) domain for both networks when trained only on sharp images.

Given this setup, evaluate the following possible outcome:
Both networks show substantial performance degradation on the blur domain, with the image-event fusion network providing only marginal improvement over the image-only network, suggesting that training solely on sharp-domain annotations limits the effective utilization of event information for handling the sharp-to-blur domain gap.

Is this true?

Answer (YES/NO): NO